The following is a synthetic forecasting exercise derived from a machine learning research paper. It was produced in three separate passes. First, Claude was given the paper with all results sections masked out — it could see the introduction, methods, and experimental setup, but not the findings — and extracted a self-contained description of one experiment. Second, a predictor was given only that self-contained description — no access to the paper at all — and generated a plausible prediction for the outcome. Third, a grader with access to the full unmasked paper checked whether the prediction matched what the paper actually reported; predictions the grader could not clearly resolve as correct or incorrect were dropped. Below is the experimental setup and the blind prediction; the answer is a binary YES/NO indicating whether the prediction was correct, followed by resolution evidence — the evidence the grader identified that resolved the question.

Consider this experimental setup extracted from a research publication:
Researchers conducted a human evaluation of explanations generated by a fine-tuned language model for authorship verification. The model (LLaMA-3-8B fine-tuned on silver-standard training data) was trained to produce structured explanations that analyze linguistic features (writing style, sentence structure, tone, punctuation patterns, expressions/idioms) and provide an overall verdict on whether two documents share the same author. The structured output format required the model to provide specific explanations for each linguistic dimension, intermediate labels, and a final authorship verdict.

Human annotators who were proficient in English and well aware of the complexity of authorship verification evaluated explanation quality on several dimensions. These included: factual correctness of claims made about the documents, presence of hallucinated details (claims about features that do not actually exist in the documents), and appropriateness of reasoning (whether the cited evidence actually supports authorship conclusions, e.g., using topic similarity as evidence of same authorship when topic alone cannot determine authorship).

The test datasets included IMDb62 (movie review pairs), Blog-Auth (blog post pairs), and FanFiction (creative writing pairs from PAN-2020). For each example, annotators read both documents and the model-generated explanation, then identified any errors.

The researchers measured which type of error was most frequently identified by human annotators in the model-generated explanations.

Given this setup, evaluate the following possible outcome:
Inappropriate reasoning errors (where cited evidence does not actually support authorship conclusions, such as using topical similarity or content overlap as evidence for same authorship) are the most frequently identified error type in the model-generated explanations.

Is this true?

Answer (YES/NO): NO